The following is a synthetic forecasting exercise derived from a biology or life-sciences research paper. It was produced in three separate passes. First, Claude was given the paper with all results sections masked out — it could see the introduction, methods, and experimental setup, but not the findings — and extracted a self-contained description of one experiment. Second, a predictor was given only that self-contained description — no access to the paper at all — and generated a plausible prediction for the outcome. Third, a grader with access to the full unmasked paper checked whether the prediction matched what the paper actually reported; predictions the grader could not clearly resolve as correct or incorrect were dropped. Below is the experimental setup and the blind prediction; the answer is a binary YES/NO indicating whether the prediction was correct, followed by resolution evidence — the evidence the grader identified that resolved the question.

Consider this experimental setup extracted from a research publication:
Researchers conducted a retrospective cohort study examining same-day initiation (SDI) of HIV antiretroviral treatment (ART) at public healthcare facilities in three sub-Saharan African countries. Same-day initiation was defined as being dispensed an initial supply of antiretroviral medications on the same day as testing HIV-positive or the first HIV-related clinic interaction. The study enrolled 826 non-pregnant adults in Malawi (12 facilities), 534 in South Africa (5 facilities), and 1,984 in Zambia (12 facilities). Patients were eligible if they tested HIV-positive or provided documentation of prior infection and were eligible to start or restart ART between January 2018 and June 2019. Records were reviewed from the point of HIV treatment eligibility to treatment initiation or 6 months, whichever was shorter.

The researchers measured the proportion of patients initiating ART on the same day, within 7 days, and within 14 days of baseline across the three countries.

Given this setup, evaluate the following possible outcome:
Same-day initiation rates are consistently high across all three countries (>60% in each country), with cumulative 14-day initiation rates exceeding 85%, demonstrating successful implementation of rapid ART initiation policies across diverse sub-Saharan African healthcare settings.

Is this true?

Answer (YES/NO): NO